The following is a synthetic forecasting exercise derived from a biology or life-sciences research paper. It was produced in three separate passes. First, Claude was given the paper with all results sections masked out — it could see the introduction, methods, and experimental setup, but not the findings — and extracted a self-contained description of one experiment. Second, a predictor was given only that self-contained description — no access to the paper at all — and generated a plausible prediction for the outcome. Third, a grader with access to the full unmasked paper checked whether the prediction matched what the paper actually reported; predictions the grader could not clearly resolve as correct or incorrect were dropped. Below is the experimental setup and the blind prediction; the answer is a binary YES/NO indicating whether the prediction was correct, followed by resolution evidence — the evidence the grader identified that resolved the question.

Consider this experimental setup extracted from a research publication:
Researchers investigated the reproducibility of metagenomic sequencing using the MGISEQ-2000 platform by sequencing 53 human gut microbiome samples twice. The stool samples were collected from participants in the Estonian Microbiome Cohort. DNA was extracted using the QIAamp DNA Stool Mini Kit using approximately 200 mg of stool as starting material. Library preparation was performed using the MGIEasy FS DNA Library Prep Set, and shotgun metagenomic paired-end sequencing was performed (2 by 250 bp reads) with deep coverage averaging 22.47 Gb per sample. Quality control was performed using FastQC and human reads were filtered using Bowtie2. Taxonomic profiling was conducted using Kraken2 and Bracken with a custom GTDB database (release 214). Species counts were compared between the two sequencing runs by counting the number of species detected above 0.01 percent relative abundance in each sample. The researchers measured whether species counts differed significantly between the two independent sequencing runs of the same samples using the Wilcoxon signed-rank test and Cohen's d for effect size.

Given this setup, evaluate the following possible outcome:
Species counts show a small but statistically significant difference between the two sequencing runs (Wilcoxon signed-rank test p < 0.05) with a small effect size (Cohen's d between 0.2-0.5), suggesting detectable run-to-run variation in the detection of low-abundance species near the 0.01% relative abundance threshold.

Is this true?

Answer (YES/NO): YES